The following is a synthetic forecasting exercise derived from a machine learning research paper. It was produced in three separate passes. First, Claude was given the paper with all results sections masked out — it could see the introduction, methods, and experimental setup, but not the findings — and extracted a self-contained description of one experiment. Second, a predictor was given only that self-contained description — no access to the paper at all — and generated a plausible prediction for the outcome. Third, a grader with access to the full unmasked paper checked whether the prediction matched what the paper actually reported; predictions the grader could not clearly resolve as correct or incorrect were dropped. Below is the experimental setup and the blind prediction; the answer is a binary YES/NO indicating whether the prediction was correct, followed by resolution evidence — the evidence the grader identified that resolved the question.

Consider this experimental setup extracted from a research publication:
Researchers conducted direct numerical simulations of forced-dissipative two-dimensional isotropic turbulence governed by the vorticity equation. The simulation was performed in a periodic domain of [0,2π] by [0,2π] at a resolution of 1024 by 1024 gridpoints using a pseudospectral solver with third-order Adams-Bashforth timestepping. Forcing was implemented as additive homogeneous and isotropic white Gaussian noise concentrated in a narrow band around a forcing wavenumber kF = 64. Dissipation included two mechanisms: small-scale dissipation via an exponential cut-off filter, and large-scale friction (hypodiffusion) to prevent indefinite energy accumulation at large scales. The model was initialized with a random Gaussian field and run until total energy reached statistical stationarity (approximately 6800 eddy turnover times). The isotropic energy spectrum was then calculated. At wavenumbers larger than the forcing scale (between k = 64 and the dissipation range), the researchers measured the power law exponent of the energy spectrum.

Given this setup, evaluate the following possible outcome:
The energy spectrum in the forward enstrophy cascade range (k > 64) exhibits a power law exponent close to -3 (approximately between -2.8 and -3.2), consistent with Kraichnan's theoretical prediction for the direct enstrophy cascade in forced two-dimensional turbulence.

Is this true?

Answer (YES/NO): NO